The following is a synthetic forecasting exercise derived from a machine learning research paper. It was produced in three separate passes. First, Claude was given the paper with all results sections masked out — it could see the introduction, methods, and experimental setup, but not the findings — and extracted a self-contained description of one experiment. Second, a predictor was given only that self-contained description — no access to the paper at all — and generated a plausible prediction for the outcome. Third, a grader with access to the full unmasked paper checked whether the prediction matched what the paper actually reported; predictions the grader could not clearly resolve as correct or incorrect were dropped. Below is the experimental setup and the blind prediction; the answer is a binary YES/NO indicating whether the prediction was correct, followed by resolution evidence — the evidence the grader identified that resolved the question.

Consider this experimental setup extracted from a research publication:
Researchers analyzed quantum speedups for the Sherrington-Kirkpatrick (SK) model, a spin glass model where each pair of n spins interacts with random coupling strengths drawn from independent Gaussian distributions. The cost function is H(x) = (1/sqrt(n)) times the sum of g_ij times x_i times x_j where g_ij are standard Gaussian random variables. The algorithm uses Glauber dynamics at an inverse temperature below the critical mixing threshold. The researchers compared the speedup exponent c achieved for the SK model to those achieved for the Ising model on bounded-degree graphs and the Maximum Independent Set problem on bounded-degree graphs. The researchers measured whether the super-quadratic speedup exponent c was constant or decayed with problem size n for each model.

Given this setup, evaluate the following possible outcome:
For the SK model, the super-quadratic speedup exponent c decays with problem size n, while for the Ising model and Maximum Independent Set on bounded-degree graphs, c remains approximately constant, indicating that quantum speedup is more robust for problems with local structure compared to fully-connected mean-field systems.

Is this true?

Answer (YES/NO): YES